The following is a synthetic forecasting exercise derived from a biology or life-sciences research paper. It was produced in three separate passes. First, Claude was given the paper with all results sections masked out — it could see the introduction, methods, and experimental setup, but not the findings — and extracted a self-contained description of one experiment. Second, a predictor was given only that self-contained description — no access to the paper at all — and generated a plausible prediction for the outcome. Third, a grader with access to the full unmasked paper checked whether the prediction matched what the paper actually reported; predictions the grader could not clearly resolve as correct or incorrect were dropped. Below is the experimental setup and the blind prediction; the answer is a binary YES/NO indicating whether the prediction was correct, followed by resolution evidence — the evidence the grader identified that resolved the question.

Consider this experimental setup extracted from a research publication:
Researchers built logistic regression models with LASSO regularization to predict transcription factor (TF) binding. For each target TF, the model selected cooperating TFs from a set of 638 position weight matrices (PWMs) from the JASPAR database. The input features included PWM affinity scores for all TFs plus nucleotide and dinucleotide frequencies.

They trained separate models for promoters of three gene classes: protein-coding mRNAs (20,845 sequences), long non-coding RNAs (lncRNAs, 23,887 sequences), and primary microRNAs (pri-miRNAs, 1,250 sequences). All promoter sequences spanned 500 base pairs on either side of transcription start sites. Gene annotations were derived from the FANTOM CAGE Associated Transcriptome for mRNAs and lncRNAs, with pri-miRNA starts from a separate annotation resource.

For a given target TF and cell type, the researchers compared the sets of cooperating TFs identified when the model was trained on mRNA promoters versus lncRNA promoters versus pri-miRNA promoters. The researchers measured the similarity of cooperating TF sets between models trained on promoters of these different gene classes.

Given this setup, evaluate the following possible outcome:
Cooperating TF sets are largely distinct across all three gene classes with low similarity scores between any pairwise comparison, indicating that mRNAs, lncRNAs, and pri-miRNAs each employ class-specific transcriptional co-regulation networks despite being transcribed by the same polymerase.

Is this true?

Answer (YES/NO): NO